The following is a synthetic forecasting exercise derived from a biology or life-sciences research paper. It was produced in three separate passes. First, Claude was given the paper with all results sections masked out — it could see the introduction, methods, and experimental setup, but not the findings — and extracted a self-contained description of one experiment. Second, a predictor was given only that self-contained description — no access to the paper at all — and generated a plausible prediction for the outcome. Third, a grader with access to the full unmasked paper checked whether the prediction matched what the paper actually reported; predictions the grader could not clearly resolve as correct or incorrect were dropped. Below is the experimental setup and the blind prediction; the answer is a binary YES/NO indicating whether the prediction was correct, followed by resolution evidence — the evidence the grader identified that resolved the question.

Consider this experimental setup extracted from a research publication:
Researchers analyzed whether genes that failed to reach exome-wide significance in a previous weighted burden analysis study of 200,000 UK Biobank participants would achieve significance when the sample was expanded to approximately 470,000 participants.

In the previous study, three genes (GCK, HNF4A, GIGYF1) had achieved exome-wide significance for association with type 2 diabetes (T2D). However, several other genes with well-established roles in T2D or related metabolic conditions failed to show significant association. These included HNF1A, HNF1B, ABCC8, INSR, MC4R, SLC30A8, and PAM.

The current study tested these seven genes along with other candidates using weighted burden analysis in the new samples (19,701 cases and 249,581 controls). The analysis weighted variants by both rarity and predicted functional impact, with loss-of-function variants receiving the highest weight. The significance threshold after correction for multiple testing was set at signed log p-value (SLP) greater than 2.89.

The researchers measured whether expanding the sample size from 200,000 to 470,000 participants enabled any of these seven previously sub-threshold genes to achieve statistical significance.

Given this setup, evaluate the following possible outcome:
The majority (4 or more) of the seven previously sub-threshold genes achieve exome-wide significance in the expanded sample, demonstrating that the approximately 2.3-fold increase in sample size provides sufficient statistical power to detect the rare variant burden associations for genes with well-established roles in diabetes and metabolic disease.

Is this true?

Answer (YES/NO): NO